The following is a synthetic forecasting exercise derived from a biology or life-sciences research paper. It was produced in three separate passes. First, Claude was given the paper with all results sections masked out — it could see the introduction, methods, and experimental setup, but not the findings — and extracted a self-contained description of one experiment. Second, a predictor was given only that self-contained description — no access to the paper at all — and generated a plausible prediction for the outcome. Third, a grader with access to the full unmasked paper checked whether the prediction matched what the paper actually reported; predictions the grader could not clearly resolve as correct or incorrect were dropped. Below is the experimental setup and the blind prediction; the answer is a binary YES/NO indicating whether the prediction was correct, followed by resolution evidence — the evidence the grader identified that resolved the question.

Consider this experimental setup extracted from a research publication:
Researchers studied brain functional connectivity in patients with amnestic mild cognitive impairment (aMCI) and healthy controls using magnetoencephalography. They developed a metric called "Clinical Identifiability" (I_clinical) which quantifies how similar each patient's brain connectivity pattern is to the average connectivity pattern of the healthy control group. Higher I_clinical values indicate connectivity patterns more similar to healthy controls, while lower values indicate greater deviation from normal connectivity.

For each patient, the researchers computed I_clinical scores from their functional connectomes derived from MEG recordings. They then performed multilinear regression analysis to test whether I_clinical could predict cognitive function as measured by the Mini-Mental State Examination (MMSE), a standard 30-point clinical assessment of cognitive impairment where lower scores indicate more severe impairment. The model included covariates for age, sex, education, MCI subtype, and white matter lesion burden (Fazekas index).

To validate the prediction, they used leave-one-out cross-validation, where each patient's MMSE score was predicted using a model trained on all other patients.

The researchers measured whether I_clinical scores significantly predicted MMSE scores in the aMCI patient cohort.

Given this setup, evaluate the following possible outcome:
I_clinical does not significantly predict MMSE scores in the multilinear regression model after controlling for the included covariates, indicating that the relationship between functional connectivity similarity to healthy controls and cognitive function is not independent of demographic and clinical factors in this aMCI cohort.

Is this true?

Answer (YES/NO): NO